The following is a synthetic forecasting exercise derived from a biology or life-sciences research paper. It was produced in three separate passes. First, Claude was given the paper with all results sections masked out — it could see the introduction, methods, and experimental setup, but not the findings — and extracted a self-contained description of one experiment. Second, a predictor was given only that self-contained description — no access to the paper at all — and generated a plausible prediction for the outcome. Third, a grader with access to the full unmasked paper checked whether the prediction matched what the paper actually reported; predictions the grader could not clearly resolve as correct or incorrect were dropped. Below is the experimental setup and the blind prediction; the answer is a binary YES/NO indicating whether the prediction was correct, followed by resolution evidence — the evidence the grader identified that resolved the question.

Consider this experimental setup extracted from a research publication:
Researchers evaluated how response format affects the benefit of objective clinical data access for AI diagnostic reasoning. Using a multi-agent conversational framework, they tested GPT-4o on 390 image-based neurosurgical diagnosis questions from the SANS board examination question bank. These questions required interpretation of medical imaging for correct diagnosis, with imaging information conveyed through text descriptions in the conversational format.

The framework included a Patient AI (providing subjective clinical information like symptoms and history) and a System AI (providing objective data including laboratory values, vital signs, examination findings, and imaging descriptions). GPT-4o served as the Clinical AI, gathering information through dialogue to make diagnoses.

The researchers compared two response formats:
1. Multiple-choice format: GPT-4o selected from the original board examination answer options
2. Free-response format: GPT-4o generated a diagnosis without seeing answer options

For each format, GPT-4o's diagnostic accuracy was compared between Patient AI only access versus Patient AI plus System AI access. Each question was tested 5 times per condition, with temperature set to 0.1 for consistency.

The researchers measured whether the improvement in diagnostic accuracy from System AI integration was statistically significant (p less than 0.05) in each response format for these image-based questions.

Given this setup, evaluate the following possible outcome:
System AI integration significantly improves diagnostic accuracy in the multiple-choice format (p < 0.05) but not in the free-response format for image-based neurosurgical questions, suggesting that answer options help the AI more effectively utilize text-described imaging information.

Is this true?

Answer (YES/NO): NO